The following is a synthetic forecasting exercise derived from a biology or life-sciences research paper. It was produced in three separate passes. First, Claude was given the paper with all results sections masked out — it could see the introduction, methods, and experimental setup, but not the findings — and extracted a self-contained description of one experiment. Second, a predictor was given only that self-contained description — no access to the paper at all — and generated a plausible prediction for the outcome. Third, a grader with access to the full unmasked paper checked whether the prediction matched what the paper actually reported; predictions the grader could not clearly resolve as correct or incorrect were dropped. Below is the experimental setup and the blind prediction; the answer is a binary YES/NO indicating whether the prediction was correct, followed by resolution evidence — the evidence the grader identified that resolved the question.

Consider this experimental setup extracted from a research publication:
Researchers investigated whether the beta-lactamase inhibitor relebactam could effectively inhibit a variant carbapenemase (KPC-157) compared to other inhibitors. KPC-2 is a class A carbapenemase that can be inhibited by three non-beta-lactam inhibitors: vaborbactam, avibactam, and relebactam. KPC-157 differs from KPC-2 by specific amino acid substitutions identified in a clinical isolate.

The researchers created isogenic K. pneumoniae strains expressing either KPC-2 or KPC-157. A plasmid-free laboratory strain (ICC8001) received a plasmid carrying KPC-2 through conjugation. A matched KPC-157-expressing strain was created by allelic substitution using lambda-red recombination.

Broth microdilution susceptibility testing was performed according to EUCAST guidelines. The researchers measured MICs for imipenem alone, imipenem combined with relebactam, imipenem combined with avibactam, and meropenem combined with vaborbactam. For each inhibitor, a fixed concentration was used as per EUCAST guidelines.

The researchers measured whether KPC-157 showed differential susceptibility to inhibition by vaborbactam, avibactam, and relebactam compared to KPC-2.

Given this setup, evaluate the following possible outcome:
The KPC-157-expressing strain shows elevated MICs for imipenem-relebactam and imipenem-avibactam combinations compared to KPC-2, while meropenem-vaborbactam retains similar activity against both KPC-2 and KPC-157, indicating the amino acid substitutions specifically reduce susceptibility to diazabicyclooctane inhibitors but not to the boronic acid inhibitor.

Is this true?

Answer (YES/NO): NO